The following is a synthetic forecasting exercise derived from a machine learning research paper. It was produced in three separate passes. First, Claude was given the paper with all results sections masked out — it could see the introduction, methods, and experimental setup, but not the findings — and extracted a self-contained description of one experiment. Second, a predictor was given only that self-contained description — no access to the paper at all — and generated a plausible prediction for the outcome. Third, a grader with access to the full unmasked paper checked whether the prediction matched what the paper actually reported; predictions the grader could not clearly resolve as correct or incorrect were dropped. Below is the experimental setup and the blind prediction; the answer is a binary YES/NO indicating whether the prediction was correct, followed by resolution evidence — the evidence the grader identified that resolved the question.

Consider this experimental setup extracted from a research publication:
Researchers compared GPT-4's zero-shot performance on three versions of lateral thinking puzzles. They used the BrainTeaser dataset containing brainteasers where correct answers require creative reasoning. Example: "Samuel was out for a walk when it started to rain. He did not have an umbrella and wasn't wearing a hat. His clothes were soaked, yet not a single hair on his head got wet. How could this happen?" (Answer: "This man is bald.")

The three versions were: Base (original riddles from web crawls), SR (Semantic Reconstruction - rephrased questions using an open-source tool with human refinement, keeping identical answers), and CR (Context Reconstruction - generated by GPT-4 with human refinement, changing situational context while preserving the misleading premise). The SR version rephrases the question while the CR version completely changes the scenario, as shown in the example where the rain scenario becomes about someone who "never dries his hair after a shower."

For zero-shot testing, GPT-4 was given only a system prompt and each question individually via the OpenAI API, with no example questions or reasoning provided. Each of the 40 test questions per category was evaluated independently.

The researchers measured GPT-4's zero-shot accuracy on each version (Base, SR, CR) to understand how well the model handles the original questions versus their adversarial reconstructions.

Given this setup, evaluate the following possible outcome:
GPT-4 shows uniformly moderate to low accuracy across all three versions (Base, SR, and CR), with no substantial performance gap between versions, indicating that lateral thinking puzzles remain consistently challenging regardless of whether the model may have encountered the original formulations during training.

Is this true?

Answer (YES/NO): NO